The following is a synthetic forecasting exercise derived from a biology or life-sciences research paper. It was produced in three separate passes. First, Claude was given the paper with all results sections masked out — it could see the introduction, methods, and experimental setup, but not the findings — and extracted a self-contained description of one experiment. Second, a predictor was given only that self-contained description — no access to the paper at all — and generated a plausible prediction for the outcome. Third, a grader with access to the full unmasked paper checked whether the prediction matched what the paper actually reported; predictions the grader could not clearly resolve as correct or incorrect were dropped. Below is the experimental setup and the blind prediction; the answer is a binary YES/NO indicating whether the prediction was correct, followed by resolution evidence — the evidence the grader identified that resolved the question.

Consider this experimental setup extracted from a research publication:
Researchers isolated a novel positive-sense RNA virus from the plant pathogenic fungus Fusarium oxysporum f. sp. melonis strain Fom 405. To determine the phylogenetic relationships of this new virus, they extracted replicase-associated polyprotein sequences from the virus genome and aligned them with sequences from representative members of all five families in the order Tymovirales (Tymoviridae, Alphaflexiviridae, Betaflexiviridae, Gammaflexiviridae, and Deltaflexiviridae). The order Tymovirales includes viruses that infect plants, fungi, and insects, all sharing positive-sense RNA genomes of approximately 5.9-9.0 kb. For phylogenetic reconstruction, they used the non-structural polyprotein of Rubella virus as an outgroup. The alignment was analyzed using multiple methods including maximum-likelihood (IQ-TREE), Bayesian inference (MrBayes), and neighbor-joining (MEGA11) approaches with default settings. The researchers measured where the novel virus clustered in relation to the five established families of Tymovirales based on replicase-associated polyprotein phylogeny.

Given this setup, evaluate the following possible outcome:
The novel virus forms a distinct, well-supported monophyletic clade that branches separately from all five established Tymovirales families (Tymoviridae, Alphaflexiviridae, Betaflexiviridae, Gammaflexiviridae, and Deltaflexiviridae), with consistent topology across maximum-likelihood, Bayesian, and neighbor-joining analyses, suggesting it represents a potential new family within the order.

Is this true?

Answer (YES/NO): NO